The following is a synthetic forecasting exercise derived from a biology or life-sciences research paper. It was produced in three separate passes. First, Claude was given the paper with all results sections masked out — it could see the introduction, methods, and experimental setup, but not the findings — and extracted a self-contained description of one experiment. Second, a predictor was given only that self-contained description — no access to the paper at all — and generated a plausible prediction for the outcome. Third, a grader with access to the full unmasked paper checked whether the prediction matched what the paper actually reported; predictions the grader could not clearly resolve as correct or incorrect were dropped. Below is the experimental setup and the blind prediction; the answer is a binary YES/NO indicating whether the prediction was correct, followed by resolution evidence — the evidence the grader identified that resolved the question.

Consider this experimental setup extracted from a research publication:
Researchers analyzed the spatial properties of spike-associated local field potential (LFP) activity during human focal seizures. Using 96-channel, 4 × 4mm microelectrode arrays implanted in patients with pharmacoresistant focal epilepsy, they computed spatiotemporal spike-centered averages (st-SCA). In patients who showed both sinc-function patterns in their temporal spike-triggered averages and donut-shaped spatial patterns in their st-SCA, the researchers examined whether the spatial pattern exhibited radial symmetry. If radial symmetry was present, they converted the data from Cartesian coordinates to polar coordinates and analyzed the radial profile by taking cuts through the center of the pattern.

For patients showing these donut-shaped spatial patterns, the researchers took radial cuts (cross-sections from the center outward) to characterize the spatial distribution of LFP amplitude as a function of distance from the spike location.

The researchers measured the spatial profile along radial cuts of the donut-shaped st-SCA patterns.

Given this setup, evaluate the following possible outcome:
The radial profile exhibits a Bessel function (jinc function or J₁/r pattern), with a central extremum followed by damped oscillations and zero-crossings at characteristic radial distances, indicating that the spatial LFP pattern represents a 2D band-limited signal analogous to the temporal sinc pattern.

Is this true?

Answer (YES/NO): NO